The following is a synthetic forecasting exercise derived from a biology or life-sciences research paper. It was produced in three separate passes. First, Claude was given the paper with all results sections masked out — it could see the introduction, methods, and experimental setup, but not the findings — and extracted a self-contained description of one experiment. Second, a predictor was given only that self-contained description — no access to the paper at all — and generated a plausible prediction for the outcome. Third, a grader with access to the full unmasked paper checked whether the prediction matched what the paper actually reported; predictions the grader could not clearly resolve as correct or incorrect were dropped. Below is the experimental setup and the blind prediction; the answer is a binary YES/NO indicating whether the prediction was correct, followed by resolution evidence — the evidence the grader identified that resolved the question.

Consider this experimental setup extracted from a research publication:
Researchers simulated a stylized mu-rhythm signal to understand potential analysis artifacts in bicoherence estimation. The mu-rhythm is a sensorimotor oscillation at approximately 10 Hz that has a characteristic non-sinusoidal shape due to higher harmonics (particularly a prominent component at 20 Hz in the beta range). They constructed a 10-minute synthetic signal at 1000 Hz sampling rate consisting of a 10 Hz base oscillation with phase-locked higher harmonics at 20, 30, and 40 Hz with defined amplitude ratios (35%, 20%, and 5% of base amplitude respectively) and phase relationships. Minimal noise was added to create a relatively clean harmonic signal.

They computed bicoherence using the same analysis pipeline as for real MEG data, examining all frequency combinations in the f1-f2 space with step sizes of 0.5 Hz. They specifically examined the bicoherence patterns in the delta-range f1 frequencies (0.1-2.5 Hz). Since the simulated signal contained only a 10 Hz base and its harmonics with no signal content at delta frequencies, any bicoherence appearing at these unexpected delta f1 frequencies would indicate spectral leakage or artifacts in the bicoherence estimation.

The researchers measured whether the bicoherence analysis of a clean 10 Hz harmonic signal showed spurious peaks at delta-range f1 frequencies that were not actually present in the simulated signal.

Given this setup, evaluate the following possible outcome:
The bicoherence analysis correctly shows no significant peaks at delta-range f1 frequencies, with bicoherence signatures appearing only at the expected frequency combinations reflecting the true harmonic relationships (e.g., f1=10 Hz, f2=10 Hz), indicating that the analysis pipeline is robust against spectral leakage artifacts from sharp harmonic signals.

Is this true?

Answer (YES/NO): NO